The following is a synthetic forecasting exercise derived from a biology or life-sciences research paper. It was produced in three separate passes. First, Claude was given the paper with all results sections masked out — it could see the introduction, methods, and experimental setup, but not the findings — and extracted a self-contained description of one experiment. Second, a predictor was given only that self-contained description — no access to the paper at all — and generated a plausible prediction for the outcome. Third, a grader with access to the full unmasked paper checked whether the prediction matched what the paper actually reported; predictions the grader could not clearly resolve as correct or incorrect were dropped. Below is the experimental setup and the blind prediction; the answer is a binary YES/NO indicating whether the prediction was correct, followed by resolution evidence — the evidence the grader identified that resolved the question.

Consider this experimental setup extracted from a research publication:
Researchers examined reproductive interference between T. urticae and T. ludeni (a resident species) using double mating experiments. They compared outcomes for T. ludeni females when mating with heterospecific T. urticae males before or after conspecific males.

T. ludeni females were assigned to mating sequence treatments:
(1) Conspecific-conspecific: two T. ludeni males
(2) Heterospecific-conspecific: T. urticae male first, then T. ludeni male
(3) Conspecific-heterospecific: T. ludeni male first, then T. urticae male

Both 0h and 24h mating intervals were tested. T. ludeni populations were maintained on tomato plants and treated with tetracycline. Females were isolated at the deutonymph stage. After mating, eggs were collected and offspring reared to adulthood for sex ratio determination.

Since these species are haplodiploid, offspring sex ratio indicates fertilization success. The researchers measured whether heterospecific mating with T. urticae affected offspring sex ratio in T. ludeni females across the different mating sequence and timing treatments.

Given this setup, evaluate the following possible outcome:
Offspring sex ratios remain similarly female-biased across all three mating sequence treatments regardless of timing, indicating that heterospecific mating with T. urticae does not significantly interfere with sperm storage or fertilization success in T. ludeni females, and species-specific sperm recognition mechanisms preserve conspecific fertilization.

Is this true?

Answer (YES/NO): NO